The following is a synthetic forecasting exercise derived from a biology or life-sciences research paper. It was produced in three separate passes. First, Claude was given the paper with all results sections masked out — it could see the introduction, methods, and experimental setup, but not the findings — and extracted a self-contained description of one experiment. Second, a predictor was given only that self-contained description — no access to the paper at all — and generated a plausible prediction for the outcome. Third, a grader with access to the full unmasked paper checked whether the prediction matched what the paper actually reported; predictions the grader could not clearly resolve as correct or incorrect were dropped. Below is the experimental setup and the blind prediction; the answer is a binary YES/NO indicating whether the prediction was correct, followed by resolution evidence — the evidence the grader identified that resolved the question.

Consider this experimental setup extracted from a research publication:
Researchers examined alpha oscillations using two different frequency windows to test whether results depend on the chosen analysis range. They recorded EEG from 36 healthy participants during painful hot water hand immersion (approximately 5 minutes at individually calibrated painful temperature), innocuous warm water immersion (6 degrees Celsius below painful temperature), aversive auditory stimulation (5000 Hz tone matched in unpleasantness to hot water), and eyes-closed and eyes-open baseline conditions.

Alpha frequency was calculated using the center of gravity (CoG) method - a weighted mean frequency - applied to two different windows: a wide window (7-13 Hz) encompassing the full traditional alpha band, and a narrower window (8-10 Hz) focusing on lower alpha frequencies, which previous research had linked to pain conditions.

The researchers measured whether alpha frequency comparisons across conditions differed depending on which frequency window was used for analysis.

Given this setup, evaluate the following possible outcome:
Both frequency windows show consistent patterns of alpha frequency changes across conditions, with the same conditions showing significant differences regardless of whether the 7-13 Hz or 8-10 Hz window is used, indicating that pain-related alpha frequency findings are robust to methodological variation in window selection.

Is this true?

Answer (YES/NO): NO